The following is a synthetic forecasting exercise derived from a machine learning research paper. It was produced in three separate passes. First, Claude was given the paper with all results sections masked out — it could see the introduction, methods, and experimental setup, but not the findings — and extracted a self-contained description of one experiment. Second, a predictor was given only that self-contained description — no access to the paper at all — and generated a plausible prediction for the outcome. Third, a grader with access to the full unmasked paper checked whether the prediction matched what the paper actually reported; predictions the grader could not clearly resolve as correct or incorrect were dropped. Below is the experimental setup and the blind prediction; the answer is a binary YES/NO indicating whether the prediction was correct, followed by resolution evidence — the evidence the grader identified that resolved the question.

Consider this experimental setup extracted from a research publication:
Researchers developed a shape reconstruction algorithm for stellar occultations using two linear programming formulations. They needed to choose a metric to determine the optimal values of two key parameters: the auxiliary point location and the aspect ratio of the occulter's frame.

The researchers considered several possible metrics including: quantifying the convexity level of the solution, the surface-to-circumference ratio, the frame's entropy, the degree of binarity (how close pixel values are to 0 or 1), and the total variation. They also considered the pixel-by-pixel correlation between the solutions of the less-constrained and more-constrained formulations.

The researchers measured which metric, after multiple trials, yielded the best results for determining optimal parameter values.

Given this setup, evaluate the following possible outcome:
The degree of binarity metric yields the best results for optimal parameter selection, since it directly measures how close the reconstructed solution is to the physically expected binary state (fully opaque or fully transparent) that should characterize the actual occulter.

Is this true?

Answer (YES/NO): NO